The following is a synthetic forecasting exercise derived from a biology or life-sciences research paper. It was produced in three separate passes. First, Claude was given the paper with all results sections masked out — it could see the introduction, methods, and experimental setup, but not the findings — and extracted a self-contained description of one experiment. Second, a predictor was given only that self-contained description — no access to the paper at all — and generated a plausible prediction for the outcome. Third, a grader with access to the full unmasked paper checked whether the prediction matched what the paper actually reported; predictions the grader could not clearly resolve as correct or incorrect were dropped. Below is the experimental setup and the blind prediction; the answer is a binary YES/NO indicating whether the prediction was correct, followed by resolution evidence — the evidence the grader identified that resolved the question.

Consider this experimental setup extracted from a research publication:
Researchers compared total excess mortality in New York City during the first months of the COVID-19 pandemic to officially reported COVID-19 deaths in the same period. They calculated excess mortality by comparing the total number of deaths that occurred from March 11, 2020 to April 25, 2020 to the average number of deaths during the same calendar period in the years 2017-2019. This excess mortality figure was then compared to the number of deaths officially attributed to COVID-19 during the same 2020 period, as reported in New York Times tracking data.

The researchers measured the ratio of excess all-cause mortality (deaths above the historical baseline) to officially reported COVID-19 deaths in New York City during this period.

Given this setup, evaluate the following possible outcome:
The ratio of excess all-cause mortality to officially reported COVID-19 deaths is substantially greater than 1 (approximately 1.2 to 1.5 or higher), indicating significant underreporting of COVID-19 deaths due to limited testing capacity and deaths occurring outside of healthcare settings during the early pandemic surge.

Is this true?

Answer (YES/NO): YES